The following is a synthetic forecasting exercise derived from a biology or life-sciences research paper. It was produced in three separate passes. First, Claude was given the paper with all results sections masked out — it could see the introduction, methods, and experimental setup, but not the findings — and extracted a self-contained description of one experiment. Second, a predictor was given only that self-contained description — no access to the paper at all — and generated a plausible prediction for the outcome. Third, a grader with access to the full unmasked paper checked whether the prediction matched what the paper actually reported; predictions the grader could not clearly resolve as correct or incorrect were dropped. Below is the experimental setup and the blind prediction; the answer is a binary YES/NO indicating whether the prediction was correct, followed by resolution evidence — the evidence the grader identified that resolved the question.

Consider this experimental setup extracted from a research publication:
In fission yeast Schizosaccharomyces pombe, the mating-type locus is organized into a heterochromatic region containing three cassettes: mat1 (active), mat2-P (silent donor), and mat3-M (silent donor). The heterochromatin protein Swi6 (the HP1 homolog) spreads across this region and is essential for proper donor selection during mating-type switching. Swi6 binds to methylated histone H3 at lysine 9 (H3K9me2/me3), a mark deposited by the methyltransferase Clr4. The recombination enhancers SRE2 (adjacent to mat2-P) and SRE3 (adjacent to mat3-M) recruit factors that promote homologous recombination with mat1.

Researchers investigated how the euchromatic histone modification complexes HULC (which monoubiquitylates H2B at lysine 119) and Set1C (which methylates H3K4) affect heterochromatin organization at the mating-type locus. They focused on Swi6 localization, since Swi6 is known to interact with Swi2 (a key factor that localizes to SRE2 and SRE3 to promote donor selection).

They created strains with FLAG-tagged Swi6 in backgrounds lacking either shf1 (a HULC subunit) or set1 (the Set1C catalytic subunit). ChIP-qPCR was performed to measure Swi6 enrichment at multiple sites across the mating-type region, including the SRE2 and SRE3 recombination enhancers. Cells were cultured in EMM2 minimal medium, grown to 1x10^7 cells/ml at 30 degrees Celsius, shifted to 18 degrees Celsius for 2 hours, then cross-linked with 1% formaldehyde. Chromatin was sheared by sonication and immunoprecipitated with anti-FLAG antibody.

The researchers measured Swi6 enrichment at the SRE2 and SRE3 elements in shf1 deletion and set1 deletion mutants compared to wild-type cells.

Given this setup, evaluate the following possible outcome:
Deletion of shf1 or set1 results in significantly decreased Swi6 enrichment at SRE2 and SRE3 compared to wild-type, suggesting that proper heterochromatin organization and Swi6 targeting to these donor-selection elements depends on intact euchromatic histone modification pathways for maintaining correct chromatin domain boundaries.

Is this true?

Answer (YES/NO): YES